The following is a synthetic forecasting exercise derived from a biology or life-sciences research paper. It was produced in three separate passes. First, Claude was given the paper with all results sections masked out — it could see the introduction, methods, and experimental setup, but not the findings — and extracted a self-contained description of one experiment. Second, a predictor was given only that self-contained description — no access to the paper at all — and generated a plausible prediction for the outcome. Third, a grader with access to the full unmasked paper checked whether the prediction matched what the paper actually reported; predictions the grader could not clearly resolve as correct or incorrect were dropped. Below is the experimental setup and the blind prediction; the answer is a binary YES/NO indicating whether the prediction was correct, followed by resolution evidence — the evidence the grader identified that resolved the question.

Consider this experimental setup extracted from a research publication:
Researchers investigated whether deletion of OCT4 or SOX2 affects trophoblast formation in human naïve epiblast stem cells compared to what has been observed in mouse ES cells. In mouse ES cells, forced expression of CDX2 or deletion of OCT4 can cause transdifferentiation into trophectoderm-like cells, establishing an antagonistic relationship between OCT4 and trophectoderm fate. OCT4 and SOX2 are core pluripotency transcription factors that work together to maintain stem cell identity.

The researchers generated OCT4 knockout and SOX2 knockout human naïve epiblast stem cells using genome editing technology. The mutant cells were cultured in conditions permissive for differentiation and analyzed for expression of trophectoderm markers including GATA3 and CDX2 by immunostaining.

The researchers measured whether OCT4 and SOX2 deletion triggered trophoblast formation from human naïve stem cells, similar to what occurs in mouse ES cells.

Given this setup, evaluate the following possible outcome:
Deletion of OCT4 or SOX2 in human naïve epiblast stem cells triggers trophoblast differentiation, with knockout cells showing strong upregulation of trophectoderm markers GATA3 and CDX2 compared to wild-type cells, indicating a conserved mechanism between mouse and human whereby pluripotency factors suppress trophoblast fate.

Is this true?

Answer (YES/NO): NO